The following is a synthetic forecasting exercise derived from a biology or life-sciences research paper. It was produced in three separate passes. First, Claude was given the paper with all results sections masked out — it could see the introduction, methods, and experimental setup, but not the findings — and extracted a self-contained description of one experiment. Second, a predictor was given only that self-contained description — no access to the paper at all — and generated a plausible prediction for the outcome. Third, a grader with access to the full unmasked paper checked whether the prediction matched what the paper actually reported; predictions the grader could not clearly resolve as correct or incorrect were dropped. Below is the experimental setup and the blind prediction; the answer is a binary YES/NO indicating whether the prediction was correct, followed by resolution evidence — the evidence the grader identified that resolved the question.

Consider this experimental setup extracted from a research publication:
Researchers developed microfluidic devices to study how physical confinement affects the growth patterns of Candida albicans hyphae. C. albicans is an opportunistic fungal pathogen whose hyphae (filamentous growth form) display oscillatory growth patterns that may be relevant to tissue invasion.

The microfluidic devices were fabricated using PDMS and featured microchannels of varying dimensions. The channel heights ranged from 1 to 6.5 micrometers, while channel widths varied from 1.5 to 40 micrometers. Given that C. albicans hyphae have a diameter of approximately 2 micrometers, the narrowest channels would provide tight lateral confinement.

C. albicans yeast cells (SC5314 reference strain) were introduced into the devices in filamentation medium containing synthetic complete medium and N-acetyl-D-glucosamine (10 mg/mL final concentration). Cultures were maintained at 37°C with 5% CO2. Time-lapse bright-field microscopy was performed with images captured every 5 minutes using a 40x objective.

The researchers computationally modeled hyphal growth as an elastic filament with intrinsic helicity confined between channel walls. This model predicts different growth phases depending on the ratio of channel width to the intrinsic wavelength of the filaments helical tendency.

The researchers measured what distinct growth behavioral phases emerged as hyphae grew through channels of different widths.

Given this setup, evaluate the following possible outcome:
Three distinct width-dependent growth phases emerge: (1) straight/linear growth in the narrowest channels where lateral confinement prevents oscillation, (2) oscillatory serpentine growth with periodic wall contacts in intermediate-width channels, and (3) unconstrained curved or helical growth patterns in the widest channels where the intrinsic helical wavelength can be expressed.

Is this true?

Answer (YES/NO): NO